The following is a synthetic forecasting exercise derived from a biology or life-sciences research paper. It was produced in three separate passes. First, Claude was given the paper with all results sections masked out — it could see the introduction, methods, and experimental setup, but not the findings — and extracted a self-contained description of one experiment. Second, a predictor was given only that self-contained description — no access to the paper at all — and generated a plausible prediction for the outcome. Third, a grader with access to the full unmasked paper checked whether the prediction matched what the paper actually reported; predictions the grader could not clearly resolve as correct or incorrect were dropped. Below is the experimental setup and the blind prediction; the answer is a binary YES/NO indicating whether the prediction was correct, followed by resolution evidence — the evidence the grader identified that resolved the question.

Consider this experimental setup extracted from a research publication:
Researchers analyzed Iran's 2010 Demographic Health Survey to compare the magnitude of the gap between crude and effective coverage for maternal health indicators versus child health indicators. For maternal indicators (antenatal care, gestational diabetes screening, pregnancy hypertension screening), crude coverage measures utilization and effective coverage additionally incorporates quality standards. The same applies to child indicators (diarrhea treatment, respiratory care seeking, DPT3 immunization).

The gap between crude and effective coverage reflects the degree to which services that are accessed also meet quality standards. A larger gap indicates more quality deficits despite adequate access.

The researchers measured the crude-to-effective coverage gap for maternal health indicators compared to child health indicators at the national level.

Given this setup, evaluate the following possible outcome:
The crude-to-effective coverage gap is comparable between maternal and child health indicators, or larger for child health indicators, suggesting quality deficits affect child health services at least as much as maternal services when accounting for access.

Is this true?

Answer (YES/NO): YES